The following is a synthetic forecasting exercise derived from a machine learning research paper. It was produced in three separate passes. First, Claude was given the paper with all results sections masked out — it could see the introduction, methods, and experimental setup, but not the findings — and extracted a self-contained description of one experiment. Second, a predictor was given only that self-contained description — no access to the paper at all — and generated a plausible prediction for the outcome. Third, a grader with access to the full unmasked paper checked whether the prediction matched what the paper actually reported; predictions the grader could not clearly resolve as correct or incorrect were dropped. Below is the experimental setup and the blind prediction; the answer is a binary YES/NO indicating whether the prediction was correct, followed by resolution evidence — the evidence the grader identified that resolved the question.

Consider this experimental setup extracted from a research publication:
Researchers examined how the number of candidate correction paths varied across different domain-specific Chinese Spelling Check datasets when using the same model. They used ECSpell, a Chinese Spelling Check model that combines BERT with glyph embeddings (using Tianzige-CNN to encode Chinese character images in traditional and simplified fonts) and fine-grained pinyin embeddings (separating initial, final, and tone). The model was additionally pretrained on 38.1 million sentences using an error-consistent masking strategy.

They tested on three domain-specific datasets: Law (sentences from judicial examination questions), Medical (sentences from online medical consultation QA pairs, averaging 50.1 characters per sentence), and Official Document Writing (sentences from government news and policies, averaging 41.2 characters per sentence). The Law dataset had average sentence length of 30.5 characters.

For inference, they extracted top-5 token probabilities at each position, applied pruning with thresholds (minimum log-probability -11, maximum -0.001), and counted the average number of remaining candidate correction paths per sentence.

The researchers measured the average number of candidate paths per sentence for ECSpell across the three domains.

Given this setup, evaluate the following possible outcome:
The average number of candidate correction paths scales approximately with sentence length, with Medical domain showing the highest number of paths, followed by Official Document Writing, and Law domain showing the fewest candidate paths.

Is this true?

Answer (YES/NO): NO